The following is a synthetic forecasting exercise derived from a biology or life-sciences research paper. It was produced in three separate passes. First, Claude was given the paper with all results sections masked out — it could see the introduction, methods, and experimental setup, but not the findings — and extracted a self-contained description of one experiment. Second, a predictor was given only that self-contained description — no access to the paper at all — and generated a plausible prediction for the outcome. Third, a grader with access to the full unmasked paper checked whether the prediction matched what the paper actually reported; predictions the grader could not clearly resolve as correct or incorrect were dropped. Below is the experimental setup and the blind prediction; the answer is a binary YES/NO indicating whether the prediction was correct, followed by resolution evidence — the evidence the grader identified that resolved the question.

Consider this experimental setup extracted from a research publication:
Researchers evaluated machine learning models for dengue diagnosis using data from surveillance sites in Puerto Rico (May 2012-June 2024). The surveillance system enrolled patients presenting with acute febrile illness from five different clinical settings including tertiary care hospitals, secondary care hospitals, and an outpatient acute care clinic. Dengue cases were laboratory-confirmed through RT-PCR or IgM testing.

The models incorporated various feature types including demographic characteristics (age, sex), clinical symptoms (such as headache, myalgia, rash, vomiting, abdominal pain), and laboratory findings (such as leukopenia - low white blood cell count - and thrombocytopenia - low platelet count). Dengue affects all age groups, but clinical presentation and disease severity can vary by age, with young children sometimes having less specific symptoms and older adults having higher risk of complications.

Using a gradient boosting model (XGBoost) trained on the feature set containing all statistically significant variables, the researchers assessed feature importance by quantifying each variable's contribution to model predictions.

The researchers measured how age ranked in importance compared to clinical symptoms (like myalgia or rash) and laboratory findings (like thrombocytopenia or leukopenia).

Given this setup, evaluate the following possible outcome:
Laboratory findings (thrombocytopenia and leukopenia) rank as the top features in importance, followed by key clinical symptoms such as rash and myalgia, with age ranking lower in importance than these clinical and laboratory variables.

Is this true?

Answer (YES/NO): NO